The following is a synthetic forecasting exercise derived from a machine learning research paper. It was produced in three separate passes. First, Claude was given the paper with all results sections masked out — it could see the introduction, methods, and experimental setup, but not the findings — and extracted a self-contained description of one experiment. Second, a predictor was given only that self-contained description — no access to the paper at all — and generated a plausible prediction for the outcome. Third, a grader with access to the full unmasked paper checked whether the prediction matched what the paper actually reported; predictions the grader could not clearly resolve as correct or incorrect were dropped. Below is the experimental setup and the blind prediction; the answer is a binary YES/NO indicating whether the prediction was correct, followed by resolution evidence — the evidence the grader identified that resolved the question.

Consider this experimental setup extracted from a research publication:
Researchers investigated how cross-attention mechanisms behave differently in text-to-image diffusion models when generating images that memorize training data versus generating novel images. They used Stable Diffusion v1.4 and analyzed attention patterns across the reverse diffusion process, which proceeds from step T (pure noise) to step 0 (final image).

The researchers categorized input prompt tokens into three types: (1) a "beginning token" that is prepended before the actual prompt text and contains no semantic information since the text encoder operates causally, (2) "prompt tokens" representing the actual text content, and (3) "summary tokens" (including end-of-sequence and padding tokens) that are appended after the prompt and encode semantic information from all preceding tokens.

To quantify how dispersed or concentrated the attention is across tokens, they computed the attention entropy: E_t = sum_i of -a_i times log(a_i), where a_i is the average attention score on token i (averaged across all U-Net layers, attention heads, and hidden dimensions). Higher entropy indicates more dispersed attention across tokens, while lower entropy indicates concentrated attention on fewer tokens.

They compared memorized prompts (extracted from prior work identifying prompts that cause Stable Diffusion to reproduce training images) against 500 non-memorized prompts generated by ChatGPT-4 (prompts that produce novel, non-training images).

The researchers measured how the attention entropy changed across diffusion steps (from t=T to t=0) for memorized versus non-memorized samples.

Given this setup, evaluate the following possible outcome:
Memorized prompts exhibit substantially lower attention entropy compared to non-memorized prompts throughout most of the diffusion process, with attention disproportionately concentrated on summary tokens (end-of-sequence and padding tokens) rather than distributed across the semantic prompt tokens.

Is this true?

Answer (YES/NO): NO